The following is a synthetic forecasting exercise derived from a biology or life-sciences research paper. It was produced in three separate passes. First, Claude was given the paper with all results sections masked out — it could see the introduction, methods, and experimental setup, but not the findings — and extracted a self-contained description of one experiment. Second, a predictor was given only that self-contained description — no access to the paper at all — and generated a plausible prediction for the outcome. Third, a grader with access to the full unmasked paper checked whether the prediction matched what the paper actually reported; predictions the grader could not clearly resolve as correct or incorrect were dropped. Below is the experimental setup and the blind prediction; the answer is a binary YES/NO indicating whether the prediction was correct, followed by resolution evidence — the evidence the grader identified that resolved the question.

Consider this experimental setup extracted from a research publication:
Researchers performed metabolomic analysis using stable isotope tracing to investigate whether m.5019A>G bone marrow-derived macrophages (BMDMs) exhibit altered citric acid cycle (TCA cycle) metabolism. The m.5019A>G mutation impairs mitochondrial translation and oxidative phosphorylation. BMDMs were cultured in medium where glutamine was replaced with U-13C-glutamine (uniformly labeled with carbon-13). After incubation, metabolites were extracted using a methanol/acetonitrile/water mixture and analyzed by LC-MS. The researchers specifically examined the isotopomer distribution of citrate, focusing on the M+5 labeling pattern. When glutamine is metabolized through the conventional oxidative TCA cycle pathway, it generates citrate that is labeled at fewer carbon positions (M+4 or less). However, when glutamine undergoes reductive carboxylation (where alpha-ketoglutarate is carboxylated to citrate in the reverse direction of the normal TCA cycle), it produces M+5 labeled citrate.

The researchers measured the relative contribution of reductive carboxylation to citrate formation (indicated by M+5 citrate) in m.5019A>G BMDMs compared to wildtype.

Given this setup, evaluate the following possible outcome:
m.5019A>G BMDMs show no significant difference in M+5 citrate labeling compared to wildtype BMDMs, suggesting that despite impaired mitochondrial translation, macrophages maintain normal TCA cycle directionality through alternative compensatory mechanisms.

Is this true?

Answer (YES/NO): NO